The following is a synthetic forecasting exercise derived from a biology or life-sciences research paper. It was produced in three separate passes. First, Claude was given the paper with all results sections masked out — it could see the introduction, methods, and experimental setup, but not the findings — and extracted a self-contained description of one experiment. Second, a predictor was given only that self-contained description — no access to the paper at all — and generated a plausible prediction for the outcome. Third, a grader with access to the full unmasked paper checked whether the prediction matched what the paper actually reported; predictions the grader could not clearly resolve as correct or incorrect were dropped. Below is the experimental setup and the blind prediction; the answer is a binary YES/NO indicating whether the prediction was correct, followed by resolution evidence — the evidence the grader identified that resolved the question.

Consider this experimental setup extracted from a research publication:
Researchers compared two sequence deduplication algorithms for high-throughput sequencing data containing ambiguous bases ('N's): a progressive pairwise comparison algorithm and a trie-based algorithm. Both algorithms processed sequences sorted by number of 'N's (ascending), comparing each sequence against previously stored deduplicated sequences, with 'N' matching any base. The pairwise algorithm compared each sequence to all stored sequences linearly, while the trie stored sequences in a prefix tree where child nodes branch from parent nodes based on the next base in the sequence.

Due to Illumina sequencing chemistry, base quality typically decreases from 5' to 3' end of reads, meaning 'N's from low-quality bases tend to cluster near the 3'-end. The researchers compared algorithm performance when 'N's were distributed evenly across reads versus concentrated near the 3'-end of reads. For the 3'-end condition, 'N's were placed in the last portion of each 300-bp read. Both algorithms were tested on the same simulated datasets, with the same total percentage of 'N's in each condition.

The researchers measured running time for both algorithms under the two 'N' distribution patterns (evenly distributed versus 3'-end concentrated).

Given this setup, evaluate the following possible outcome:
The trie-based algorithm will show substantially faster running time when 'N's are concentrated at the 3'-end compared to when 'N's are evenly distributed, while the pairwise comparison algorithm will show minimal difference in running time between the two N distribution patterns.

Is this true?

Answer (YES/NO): NO